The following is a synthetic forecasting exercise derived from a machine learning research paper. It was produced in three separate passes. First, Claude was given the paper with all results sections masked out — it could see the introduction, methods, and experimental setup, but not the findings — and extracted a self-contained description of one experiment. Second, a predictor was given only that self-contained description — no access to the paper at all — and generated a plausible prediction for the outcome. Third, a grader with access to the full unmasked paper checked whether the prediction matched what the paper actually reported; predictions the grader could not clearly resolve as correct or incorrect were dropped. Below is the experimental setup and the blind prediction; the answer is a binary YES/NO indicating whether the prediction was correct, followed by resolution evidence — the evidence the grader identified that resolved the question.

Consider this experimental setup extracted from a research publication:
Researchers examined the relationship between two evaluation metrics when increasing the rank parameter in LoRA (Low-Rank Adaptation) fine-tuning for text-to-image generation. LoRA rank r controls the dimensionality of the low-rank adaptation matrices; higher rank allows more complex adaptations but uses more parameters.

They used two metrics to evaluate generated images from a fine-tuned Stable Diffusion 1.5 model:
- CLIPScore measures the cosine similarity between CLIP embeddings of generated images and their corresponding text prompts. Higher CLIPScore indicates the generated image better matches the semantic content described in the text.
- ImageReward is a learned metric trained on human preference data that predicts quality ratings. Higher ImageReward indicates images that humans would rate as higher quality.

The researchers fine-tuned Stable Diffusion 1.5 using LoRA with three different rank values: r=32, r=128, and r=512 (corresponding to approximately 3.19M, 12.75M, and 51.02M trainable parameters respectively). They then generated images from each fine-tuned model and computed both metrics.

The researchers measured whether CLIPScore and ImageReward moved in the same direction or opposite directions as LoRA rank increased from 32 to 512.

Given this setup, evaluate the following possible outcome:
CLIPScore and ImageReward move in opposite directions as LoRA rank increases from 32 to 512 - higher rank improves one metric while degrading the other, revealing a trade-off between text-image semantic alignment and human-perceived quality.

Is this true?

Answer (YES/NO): YES